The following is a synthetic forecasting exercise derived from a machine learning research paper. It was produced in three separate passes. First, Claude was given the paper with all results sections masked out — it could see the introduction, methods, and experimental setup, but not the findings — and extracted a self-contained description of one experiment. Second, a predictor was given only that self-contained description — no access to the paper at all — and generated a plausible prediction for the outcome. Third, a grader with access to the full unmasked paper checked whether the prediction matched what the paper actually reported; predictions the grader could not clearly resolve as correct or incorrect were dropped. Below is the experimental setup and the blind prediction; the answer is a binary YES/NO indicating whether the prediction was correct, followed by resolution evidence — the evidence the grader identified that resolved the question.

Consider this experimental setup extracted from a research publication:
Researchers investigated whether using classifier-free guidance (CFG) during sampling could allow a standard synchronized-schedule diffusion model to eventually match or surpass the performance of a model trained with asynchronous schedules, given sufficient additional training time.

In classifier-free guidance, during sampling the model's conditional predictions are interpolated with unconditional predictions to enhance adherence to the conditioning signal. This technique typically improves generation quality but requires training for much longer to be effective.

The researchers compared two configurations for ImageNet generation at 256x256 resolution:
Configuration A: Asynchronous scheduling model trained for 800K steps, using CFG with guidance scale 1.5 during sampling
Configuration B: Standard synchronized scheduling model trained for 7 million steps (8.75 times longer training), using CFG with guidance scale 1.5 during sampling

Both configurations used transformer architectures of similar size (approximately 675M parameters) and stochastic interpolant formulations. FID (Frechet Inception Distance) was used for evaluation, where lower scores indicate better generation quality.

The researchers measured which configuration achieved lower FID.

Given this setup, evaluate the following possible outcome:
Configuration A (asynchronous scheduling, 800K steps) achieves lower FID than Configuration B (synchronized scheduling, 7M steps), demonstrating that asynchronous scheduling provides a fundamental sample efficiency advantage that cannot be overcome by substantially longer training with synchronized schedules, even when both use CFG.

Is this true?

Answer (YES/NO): NO